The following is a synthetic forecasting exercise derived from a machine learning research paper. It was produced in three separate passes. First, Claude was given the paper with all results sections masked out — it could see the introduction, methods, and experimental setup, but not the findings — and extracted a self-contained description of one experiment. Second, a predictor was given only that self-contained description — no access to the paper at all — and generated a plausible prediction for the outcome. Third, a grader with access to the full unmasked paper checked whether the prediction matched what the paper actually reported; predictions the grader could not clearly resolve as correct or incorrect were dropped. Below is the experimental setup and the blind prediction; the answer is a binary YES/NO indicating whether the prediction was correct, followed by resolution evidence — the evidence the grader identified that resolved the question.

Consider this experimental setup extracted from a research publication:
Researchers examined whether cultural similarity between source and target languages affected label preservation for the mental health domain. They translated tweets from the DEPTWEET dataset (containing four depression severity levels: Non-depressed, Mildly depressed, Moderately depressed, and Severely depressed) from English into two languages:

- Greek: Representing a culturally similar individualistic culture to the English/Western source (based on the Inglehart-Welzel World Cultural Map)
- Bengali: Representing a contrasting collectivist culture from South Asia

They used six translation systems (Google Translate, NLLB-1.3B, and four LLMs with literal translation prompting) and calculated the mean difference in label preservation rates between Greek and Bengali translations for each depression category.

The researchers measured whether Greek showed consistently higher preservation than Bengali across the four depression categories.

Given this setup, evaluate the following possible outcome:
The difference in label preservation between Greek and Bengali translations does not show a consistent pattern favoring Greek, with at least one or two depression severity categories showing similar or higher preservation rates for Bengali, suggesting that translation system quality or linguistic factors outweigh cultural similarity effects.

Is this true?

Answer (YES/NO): YES